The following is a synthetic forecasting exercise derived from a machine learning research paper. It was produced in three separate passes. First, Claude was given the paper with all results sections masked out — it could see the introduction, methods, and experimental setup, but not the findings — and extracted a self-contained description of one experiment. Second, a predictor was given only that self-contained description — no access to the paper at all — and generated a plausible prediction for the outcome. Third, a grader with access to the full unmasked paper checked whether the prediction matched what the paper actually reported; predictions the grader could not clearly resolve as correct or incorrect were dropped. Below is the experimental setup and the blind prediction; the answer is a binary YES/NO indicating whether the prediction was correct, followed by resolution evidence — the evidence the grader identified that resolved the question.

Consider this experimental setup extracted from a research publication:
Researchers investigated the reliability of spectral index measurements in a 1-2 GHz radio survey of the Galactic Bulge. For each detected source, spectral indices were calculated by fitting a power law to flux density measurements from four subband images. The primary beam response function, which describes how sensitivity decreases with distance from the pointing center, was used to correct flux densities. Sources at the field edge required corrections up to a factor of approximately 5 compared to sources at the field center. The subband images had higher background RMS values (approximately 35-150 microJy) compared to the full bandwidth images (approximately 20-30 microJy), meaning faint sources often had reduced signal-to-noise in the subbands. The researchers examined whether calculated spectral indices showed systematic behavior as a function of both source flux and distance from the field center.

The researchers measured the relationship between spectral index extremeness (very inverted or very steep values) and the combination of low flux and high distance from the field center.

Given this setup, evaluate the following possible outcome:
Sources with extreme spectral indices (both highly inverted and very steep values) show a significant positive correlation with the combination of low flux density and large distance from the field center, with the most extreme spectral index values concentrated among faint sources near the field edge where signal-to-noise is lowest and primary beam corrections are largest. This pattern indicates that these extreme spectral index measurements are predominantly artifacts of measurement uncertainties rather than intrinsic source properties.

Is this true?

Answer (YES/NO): YES